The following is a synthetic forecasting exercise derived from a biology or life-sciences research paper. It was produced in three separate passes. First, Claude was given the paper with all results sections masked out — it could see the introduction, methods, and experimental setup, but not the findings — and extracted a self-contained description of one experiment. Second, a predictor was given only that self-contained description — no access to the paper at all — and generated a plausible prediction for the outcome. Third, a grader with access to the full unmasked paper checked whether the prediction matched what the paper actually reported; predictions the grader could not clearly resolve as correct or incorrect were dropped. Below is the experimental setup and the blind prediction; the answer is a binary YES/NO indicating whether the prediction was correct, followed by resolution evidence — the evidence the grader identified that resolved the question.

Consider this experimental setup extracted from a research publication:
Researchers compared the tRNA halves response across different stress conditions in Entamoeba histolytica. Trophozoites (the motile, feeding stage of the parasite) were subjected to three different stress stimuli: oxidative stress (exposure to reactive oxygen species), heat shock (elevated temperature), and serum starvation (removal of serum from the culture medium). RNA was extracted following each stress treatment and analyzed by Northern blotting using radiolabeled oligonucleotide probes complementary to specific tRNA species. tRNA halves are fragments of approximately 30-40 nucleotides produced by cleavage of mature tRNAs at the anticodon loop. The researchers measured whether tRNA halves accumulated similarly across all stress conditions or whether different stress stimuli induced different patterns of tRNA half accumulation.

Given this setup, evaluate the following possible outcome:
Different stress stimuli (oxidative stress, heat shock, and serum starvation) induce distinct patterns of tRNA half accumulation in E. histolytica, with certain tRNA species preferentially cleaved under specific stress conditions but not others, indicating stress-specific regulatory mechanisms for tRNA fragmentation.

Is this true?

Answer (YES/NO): NO